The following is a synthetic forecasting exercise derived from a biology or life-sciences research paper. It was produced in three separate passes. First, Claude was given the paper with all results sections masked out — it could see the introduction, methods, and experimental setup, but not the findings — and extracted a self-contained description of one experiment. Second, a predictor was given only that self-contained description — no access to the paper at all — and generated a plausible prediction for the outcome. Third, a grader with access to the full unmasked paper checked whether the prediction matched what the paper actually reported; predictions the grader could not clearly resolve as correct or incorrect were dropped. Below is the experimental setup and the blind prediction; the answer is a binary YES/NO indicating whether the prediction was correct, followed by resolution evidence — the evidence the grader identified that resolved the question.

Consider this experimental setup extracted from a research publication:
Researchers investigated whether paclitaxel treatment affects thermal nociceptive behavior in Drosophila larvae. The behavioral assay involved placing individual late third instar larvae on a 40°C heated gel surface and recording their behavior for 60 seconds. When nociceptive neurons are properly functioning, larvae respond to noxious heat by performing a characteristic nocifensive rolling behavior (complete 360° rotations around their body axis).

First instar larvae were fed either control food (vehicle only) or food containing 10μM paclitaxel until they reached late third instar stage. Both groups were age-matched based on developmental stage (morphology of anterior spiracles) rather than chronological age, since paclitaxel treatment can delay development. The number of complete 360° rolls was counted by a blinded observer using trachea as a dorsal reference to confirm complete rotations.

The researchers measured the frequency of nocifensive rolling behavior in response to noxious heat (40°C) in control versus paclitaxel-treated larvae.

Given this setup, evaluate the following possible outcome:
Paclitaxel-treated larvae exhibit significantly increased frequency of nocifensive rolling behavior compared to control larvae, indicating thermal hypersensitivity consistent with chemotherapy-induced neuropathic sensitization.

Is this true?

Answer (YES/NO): NO